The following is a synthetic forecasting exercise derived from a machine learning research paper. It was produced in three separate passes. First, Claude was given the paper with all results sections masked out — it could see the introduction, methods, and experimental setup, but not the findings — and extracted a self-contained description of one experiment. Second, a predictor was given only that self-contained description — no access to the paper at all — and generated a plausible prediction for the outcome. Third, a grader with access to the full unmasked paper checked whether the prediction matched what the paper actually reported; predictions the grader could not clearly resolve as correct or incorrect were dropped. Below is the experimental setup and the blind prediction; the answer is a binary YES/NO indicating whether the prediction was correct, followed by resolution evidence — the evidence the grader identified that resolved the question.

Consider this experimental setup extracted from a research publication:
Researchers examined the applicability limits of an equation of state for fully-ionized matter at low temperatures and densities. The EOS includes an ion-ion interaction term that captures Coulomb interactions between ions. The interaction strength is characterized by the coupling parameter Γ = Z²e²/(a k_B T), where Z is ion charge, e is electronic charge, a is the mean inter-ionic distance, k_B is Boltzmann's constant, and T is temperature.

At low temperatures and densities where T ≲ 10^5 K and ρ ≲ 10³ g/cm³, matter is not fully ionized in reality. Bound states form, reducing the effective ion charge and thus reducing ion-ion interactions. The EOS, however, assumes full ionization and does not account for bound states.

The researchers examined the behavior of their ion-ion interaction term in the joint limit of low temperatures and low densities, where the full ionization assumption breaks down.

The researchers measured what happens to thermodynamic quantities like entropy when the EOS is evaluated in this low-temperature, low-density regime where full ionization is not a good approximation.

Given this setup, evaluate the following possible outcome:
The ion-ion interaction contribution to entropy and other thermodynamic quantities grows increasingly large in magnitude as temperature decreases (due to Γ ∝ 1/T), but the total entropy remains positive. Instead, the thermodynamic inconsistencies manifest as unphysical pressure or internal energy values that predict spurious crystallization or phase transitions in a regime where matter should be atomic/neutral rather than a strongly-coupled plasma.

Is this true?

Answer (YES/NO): NO